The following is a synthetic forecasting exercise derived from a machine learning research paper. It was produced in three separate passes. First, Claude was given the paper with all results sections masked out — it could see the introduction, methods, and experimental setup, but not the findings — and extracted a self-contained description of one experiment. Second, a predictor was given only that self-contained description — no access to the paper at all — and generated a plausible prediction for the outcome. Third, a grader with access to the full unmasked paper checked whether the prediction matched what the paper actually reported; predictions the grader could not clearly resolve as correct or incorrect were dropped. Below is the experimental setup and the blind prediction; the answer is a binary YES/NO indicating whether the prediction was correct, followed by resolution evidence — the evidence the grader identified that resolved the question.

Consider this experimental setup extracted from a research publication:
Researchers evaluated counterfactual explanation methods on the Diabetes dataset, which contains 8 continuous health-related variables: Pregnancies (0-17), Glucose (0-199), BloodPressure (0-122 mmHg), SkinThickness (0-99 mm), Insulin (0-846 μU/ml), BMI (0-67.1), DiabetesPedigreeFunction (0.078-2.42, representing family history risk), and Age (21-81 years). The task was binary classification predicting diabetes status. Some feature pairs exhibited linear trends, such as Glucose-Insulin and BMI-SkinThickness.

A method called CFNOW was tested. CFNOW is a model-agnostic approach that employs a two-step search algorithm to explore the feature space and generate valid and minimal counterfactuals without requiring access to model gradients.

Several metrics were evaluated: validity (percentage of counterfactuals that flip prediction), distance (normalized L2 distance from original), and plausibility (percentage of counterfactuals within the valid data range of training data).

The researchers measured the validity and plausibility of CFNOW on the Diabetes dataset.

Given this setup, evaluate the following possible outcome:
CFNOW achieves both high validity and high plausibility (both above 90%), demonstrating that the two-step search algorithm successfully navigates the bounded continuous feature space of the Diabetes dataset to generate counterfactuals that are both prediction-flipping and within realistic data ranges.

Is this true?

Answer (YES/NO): NO